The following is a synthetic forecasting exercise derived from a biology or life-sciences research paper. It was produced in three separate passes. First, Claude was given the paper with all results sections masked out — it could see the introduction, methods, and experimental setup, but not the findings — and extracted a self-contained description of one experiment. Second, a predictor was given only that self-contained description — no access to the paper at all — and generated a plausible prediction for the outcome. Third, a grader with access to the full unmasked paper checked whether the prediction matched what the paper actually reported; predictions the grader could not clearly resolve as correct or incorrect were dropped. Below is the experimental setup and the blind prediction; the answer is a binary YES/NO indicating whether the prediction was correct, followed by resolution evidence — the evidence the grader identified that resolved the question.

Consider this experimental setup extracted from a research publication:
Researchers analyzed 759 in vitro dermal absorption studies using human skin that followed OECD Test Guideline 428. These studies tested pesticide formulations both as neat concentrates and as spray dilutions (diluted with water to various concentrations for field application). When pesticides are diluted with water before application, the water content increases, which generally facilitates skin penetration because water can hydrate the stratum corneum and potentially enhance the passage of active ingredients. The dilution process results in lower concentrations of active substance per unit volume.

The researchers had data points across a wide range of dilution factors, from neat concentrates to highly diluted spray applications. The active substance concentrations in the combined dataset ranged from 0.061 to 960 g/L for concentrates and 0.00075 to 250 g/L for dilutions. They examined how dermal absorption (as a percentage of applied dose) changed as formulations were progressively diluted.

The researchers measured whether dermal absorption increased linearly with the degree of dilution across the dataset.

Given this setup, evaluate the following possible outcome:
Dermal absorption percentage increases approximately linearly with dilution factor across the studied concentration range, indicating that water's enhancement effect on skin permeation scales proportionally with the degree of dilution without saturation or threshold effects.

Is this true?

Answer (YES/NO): NO